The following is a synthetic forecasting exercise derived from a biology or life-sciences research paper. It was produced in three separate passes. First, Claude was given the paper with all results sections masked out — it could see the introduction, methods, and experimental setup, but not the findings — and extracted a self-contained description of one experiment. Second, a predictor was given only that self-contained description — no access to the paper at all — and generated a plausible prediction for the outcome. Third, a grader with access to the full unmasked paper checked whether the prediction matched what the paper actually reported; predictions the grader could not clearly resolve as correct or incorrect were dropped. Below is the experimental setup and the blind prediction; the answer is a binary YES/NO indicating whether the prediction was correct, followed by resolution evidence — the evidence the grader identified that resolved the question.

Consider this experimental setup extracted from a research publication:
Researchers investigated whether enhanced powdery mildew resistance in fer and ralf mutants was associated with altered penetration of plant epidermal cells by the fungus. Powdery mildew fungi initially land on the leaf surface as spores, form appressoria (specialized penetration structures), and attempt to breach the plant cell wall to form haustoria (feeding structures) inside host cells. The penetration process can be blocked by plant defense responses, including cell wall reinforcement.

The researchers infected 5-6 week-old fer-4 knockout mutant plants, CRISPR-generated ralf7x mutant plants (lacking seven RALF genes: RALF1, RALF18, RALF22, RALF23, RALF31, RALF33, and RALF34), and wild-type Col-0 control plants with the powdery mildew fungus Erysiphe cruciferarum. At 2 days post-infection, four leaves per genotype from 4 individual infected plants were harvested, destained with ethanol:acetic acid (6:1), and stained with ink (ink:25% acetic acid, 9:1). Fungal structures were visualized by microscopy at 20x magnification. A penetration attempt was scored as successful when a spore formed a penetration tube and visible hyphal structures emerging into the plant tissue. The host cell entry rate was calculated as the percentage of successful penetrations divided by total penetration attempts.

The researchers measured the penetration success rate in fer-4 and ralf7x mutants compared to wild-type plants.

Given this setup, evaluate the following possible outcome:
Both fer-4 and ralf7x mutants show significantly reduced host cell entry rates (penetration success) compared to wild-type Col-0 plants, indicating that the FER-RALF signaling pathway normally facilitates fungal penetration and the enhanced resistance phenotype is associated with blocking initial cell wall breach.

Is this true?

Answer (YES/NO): NO